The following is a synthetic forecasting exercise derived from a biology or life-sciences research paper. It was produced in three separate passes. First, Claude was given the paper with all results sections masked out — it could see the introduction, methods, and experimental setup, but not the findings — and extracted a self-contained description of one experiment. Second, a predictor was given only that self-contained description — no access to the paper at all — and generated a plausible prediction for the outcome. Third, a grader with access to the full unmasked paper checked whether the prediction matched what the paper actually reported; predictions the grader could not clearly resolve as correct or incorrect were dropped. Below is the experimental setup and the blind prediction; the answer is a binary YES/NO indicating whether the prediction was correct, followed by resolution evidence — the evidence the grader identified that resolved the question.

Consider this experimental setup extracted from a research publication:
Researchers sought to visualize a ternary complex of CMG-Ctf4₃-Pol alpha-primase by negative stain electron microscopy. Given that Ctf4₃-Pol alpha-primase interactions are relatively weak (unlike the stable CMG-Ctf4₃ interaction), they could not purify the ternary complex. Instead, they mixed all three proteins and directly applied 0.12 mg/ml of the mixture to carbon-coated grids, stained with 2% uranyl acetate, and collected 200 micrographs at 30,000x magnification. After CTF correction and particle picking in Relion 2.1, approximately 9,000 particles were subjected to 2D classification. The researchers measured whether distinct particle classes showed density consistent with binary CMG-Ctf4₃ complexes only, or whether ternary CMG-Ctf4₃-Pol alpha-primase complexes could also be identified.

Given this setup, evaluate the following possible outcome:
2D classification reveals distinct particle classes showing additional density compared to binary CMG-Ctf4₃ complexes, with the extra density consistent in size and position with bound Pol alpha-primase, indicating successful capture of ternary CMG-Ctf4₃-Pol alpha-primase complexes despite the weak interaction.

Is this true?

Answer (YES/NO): YES